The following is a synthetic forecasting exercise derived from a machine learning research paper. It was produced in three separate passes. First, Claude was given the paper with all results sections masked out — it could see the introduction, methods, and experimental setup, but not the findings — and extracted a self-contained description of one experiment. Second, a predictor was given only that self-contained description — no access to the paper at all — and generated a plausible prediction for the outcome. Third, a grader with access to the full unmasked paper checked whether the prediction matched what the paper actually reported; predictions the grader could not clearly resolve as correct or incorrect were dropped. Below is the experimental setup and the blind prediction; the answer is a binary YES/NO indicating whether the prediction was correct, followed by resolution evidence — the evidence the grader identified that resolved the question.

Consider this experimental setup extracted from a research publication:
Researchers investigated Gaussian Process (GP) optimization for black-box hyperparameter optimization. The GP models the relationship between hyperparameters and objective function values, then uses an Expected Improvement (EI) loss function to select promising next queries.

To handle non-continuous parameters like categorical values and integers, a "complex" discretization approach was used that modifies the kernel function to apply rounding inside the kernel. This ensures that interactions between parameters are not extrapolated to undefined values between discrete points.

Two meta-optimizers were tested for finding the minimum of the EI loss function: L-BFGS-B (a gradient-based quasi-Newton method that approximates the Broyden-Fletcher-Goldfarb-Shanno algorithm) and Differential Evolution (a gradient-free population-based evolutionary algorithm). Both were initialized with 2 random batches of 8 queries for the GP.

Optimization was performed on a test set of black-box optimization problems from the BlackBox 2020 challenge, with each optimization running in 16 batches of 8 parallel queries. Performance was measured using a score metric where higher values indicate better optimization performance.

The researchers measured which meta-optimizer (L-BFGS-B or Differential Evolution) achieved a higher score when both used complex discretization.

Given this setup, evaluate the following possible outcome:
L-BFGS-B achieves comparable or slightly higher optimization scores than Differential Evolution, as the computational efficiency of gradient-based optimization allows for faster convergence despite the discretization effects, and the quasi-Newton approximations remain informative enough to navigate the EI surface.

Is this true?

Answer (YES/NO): YES